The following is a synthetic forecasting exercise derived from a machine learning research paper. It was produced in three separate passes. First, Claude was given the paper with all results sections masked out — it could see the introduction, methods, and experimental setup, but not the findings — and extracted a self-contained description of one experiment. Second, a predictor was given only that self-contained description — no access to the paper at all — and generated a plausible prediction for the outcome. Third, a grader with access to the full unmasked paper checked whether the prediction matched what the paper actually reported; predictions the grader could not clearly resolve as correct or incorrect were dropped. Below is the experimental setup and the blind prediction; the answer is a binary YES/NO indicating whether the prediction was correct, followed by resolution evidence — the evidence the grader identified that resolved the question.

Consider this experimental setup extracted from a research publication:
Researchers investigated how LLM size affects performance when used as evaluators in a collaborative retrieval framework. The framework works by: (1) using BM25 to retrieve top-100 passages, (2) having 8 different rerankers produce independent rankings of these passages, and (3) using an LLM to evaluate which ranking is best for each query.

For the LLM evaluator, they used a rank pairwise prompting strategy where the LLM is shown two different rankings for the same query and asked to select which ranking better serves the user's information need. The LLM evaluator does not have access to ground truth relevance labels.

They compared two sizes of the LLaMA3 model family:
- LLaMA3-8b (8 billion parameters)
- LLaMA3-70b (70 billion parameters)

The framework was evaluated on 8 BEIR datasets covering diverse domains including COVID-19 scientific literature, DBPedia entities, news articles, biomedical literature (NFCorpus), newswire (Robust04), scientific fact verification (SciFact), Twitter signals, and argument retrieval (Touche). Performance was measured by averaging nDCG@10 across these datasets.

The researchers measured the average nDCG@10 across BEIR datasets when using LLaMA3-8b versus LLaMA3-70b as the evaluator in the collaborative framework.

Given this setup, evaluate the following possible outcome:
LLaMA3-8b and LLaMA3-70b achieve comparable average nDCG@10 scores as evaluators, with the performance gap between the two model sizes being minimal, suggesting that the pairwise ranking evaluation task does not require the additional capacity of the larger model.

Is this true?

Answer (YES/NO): NO